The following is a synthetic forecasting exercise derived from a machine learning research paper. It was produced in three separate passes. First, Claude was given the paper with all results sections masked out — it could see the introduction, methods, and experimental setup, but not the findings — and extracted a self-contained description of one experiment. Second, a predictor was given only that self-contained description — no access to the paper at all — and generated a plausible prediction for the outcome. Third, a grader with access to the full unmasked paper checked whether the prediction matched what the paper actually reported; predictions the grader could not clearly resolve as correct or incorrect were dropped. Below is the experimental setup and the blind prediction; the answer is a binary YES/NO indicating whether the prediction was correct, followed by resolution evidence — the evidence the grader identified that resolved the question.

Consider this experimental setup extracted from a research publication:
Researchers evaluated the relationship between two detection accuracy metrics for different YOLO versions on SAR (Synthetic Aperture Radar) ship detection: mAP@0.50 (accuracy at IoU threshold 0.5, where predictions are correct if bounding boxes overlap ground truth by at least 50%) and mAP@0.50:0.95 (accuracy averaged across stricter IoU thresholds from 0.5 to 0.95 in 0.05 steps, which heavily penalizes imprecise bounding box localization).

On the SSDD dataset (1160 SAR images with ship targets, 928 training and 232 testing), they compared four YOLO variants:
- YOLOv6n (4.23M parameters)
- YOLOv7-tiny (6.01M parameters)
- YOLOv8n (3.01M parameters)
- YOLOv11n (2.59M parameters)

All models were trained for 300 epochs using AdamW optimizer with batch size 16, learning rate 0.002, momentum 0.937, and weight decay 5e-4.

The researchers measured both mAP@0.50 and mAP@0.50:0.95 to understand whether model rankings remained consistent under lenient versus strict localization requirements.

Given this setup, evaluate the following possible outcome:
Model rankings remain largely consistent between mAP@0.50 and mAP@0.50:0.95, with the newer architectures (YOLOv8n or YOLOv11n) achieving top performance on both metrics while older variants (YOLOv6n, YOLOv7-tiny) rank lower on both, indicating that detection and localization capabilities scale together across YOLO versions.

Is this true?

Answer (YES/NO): YES